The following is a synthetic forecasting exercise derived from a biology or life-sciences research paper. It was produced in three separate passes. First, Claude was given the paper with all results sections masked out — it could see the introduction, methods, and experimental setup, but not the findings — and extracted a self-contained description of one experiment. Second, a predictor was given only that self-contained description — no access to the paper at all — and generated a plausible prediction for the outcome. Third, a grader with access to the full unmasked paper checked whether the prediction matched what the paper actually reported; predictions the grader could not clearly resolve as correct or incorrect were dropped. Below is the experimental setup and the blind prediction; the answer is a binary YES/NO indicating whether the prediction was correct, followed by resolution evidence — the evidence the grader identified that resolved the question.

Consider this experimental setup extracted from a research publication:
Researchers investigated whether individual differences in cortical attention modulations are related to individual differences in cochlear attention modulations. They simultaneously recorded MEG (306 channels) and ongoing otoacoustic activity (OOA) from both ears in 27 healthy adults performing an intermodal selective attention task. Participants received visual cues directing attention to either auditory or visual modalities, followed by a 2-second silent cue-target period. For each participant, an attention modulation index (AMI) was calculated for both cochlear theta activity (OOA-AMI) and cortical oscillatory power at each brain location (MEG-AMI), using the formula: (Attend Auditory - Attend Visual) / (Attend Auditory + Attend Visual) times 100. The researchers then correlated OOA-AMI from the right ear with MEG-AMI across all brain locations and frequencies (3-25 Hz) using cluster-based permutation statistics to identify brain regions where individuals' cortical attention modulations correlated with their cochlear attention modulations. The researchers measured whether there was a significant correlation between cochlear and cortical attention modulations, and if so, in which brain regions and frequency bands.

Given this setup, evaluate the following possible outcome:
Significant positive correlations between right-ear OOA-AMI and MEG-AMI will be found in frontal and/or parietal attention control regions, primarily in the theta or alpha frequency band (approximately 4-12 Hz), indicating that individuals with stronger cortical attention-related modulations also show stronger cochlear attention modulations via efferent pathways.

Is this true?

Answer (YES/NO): NO